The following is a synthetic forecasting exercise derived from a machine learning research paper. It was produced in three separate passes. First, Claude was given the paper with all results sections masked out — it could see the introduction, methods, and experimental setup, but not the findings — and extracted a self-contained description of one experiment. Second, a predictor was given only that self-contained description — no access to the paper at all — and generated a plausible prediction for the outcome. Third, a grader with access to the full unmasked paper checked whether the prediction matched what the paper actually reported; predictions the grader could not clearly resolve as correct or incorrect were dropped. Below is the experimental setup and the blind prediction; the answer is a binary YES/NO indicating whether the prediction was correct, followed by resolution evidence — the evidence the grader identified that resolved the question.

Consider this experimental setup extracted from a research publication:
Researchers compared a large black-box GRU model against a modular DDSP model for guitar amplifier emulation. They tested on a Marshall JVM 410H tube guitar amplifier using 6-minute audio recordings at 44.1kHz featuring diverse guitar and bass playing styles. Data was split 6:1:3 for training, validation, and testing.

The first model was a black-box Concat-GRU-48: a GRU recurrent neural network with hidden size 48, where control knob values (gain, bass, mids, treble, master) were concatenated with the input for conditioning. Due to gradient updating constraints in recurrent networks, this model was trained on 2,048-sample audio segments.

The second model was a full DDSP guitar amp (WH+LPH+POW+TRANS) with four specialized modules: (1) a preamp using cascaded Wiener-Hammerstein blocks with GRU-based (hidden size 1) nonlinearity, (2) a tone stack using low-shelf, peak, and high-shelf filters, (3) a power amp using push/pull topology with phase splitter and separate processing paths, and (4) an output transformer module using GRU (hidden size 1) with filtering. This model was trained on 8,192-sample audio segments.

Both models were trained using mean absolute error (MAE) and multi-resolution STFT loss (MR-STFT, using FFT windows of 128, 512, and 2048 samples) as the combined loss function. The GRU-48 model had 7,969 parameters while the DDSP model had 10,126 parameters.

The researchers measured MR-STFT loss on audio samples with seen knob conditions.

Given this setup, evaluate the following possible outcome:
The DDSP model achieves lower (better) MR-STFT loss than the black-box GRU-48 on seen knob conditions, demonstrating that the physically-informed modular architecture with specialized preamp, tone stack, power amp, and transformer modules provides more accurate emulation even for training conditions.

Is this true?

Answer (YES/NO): NO